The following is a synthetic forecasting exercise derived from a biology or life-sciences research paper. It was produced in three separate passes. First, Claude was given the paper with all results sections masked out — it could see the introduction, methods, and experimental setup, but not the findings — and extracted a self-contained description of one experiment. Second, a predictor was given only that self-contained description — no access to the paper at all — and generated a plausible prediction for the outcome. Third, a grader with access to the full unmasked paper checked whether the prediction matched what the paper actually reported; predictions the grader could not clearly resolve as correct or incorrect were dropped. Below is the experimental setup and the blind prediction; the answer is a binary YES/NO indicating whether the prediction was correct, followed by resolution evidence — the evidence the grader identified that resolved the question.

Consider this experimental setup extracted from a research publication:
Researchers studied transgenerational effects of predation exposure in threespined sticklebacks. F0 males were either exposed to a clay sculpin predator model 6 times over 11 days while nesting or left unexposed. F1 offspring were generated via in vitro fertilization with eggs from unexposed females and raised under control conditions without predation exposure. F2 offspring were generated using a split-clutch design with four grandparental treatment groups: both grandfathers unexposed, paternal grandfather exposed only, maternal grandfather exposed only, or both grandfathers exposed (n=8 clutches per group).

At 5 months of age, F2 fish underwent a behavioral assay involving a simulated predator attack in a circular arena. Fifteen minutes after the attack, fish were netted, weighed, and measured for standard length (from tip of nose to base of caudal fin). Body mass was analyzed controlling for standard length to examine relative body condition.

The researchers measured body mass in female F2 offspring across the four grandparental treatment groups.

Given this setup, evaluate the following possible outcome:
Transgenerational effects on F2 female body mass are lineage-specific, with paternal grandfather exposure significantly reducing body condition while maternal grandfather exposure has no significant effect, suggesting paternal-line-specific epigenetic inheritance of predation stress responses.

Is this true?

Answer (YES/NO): NO